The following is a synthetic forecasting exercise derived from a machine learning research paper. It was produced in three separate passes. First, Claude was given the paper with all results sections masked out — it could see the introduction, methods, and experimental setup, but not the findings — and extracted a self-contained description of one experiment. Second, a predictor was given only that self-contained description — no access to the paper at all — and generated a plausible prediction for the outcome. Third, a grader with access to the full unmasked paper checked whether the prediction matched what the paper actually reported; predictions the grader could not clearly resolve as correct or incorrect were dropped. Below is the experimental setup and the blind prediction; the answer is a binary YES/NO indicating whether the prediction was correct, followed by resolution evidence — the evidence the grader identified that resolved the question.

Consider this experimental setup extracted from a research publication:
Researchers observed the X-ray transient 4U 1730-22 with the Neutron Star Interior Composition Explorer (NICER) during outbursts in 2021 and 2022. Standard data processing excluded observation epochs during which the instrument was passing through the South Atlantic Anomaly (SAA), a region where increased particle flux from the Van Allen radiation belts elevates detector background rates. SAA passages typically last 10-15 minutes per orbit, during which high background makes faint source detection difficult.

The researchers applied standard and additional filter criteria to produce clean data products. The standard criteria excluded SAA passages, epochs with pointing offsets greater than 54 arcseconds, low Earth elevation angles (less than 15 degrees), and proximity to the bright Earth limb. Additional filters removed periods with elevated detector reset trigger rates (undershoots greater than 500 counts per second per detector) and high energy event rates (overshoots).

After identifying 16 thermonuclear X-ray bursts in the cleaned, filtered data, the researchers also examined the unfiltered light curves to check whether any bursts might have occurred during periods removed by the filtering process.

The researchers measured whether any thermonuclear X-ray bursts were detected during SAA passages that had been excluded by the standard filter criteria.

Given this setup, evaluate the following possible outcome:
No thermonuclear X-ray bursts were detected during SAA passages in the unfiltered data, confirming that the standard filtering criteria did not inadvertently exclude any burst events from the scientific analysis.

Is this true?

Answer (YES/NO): NO